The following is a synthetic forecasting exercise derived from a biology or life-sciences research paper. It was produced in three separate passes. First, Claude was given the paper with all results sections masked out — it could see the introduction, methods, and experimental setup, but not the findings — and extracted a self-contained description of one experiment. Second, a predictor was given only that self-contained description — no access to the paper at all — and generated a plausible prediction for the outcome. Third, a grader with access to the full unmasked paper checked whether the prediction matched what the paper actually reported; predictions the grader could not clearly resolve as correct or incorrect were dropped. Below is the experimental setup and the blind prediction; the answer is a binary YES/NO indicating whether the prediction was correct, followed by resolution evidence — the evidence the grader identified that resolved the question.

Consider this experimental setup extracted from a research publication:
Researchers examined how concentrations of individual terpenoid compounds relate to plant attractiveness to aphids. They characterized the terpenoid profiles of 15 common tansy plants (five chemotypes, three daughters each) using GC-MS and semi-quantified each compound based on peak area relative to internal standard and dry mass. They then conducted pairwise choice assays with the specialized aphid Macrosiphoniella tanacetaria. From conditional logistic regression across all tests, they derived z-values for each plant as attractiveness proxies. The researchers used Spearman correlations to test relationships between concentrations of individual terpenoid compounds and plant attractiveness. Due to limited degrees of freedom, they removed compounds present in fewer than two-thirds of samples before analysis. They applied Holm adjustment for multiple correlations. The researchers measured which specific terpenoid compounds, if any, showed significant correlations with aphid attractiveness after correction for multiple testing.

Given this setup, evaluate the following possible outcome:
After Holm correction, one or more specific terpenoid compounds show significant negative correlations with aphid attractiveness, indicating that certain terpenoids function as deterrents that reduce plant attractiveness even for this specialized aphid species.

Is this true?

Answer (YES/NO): YES